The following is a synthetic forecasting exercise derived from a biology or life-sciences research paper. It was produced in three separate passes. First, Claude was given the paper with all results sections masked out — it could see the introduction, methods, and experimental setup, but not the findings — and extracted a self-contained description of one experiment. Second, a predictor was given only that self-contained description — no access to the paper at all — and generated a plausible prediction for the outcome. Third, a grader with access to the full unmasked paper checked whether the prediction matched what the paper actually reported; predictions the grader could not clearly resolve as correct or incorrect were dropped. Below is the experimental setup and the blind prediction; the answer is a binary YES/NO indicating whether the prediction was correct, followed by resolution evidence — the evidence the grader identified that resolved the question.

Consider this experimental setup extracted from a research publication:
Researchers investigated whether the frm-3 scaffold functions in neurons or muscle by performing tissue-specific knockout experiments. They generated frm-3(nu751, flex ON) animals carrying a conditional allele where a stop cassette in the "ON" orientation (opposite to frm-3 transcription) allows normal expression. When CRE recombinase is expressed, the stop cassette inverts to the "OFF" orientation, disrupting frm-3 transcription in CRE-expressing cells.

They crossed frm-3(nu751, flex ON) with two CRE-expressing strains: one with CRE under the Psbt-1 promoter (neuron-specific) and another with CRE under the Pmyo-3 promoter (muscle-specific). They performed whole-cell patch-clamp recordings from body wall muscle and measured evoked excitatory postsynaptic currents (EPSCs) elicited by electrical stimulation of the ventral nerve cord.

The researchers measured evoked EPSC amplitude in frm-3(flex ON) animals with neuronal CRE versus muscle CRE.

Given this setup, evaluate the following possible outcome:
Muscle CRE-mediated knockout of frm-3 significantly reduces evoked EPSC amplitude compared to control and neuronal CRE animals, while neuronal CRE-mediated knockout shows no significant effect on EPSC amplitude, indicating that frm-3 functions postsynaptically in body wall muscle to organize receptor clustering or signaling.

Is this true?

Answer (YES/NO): YES